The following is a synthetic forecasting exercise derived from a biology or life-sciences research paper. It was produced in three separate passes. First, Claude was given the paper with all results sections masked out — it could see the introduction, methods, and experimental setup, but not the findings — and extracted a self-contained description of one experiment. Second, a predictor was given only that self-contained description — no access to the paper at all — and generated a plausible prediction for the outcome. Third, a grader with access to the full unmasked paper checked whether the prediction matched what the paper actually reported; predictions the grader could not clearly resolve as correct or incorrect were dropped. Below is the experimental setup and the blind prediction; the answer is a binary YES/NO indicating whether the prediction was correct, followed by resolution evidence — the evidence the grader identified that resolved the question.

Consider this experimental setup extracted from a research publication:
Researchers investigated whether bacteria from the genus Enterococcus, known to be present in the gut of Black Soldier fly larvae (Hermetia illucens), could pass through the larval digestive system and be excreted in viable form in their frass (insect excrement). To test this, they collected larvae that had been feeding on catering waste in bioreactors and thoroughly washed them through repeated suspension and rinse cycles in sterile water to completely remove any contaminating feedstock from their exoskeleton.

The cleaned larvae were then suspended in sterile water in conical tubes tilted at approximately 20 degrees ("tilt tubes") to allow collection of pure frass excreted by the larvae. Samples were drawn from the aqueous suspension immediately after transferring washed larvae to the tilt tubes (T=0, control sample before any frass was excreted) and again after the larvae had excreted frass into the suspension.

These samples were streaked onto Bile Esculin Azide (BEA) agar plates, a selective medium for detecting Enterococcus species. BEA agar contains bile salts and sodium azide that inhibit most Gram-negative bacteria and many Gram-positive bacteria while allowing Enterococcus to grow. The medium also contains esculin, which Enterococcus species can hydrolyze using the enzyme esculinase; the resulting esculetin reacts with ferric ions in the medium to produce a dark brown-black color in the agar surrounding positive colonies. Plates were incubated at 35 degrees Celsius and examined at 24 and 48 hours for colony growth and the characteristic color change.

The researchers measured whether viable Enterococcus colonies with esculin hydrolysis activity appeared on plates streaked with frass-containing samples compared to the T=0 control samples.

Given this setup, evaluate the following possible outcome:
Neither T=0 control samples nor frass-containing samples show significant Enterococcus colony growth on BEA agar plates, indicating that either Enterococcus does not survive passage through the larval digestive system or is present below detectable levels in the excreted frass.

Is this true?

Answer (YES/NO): NO